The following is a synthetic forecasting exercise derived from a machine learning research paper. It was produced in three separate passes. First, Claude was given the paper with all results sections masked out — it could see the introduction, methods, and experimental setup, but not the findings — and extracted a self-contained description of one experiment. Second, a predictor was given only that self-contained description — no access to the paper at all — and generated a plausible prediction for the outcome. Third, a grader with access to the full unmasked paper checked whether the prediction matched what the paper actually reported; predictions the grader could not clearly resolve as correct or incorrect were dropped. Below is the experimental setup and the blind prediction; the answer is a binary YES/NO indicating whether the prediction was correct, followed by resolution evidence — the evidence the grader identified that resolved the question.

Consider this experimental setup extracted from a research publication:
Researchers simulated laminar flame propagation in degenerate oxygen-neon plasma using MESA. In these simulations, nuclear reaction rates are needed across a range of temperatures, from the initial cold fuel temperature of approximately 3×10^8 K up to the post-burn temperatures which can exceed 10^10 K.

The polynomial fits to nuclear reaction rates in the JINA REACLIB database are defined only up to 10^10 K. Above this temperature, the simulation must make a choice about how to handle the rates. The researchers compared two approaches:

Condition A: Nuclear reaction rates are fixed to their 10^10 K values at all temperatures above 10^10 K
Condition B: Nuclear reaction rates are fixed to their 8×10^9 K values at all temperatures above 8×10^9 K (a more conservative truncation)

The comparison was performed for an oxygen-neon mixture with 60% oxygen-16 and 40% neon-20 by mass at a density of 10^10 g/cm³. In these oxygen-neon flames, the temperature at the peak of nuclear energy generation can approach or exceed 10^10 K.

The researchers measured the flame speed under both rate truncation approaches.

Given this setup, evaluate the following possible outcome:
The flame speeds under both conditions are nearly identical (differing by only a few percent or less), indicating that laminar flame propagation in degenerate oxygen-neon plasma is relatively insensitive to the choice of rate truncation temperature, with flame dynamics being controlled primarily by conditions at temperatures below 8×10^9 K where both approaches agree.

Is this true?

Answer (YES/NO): NO